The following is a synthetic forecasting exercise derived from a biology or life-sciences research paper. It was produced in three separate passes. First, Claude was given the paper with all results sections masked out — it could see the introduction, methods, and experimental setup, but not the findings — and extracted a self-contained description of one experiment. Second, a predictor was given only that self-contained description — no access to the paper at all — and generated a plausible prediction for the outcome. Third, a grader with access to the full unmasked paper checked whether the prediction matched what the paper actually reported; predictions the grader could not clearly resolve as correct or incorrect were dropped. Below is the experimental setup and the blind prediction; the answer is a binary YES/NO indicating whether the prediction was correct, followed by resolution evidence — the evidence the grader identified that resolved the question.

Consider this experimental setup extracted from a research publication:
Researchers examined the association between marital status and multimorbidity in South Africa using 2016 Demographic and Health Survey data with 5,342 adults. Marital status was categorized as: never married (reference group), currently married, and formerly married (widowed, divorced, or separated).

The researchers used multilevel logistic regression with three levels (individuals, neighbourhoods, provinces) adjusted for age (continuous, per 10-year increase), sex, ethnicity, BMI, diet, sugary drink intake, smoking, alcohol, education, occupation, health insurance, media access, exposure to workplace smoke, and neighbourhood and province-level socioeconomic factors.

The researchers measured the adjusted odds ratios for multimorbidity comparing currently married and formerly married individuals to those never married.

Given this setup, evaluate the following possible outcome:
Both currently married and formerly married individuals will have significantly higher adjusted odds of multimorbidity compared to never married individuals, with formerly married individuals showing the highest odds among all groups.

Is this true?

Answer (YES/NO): NO